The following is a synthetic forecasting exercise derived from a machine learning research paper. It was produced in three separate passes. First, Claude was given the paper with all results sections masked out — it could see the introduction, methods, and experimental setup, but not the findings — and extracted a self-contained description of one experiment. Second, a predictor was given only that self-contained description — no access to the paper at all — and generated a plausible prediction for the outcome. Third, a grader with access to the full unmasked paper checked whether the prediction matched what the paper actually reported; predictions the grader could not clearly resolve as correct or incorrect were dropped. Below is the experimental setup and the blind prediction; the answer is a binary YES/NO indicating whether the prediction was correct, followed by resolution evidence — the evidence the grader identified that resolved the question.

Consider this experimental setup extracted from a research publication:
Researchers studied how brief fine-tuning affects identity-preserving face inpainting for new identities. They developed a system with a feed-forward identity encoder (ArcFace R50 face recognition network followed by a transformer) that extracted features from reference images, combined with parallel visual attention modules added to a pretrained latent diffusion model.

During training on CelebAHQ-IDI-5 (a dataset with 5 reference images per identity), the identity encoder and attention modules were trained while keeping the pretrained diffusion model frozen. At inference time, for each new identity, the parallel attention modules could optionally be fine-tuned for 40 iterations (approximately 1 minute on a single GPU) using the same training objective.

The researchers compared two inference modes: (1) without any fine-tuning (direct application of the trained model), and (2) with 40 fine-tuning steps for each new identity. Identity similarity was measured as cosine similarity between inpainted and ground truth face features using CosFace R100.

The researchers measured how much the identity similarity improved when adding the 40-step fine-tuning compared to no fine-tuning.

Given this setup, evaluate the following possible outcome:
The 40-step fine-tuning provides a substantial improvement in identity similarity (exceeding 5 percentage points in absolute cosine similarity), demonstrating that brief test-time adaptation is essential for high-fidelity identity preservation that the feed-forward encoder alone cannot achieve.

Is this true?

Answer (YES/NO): YES